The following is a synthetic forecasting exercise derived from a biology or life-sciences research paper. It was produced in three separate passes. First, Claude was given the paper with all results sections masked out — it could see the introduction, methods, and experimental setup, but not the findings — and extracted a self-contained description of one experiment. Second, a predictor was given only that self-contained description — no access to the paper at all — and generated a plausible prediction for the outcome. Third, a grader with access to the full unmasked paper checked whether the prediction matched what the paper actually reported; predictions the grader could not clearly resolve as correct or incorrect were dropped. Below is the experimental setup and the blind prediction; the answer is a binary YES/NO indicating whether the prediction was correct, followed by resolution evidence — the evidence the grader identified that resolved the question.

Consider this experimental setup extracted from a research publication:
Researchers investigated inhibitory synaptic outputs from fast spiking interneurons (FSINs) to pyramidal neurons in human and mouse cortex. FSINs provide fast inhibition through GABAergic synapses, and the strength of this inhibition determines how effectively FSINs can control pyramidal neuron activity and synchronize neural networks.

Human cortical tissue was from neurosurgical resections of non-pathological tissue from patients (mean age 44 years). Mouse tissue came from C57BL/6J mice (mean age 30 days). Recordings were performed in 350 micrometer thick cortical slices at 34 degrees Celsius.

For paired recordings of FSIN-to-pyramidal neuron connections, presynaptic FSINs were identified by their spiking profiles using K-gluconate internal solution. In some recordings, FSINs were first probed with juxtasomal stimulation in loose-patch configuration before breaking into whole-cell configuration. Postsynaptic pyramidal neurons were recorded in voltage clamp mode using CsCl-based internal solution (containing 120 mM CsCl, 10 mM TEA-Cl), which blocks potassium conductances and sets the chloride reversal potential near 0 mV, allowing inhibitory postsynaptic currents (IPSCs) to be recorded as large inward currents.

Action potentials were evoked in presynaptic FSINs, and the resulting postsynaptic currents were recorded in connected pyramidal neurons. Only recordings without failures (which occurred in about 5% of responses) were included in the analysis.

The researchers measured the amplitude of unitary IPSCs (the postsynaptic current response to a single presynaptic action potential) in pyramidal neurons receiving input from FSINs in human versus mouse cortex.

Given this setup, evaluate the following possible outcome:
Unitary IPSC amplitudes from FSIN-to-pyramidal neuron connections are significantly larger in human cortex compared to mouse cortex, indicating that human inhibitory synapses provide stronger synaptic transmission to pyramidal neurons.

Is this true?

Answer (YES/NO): YES